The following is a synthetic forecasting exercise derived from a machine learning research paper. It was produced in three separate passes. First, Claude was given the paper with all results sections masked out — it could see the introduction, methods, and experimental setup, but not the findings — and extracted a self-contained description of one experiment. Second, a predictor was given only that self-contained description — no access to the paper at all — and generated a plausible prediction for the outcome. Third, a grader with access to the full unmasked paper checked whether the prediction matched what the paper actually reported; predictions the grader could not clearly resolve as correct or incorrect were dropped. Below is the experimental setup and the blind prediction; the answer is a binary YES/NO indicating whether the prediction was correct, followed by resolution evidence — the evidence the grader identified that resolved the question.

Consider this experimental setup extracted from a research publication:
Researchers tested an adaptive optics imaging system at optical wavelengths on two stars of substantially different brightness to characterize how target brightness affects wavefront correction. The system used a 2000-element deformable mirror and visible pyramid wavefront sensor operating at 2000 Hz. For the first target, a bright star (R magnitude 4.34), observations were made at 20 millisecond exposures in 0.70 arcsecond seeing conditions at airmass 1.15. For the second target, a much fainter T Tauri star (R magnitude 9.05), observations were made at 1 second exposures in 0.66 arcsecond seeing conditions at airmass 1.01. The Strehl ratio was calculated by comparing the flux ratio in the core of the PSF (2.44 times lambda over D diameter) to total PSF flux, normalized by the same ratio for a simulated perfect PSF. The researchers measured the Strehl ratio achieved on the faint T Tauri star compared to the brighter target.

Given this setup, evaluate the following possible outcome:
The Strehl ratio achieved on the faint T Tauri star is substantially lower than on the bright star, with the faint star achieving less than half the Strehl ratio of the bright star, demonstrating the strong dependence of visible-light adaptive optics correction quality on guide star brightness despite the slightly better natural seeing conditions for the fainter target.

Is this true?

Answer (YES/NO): YES